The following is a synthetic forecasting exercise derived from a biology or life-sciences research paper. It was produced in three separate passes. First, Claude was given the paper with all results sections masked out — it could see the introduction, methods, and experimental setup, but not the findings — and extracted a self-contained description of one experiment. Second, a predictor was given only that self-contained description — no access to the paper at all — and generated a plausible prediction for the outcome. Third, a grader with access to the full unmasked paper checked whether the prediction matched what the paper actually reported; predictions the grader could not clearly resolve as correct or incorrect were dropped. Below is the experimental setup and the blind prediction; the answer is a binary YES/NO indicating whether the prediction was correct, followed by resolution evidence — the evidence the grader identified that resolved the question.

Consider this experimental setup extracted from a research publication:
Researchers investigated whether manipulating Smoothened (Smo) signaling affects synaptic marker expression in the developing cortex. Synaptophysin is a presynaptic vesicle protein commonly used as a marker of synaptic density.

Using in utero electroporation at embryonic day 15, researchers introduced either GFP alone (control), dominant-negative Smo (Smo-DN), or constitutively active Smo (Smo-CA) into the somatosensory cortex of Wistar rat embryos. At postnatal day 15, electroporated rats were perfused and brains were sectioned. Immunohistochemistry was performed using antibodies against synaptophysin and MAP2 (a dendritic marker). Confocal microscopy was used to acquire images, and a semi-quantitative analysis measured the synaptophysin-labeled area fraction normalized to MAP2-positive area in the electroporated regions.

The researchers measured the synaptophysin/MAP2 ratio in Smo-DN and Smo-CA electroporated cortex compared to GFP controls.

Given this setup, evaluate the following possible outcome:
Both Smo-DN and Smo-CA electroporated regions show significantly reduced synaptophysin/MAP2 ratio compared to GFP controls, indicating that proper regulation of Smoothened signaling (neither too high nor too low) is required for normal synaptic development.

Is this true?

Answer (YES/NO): NO